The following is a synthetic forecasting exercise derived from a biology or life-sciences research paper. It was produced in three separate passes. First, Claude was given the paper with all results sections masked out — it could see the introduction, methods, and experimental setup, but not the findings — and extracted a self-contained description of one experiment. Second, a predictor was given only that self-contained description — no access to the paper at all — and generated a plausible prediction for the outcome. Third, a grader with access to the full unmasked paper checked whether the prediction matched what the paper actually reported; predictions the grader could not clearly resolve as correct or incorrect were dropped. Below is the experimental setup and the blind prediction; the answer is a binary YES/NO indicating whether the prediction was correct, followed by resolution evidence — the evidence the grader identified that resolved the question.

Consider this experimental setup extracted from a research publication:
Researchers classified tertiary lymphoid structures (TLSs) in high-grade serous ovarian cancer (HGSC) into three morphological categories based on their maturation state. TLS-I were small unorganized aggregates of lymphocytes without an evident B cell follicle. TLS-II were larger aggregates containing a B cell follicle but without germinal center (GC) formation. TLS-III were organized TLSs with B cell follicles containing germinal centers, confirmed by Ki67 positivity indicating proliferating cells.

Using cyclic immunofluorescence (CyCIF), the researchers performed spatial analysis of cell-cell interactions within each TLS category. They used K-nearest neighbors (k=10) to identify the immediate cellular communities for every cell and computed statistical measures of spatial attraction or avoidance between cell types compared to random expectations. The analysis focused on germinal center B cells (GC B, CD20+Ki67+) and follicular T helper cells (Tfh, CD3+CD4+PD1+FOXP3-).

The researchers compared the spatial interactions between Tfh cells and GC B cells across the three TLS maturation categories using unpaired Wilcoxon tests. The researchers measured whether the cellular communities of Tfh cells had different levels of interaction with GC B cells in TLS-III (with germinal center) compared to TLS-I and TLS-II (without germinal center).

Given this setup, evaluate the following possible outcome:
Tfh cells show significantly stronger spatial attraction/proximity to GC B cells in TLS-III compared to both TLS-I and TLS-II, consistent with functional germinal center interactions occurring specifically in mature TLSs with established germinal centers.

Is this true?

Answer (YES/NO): YES